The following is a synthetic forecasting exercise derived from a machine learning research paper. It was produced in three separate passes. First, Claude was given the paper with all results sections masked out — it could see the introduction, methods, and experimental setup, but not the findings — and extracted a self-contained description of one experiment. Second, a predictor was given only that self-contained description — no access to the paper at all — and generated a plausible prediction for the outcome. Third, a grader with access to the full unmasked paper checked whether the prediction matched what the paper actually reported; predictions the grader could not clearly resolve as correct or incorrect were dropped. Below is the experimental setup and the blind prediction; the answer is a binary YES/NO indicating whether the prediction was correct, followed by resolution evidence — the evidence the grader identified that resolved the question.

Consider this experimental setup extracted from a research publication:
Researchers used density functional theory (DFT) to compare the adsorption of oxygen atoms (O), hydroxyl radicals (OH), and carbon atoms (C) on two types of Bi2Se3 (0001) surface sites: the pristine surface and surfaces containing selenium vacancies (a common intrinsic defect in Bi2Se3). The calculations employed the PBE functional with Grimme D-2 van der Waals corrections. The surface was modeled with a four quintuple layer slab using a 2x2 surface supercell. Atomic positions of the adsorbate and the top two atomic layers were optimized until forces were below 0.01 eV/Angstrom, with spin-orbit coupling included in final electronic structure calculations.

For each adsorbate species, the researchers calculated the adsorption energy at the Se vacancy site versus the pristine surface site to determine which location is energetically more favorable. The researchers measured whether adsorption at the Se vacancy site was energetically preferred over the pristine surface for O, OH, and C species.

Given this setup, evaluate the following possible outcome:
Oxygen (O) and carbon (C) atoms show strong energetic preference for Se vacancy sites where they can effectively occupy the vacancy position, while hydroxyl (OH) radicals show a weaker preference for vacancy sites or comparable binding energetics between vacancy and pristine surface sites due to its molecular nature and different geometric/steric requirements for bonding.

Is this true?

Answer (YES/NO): NO